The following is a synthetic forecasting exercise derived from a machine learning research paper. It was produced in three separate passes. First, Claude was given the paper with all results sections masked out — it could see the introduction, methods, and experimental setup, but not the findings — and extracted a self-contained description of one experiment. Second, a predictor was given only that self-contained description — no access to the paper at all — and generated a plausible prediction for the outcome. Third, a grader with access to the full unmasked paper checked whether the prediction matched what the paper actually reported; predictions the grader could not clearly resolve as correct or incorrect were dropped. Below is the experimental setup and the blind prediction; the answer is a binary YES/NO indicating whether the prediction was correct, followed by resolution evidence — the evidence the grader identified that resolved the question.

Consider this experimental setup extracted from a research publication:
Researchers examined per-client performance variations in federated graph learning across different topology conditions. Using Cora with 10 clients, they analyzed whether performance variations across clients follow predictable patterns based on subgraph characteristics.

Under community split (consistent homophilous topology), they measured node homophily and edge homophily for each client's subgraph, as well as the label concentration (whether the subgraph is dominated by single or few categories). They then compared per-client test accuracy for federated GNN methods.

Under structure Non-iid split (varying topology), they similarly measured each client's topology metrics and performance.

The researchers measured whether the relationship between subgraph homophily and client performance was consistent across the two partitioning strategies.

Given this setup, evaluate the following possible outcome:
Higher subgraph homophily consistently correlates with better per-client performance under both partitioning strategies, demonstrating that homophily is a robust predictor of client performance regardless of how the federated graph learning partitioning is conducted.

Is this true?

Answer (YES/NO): NO